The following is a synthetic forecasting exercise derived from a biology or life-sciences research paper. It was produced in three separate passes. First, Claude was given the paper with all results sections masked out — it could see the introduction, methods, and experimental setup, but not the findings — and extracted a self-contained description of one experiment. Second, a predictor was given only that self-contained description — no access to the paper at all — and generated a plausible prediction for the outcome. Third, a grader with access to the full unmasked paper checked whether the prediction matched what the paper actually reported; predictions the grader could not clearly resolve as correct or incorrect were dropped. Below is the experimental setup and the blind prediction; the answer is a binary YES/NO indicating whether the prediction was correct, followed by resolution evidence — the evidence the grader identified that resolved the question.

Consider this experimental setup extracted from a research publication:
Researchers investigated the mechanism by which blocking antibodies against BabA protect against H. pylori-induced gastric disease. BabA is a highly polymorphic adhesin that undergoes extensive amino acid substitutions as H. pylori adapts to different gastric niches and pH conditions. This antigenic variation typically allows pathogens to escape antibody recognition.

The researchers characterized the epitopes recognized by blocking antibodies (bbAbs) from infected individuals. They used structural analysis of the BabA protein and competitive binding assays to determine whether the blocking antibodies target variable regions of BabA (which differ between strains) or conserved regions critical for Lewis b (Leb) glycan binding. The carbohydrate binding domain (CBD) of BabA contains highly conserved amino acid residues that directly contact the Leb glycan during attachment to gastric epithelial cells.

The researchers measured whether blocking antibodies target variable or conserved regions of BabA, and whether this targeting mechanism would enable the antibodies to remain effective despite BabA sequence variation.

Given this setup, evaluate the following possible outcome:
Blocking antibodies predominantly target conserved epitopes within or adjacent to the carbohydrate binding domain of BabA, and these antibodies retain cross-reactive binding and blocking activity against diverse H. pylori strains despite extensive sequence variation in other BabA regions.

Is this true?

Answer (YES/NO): YES